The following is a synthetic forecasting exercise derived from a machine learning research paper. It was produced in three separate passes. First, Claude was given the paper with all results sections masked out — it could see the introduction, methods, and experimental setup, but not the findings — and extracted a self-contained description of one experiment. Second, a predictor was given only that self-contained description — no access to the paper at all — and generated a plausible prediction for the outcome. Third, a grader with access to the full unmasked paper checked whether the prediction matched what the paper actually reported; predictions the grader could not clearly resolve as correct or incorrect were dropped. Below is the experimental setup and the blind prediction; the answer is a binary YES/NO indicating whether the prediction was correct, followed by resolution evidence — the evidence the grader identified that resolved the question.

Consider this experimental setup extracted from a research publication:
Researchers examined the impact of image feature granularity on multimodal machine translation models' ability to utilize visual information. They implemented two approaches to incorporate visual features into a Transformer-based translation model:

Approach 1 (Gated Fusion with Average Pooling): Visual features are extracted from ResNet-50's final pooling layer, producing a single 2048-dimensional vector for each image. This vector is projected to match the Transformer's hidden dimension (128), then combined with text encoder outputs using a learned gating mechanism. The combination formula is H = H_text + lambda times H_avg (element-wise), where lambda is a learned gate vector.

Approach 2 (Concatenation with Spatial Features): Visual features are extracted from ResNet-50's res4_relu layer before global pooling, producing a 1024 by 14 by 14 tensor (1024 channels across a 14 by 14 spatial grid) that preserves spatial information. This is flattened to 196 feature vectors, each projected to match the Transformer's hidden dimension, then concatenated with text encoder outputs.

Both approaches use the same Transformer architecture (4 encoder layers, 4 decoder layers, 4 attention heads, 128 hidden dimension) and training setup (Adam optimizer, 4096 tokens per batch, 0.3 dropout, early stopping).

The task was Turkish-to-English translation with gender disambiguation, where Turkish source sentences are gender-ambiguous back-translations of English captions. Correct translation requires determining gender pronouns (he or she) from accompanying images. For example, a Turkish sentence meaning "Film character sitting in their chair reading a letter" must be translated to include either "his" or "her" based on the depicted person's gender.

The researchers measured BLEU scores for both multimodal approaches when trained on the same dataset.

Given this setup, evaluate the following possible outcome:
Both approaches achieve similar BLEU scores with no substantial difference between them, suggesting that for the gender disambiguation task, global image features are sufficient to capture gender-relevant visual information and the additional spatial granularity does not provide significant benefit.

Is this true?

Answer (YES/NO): YES